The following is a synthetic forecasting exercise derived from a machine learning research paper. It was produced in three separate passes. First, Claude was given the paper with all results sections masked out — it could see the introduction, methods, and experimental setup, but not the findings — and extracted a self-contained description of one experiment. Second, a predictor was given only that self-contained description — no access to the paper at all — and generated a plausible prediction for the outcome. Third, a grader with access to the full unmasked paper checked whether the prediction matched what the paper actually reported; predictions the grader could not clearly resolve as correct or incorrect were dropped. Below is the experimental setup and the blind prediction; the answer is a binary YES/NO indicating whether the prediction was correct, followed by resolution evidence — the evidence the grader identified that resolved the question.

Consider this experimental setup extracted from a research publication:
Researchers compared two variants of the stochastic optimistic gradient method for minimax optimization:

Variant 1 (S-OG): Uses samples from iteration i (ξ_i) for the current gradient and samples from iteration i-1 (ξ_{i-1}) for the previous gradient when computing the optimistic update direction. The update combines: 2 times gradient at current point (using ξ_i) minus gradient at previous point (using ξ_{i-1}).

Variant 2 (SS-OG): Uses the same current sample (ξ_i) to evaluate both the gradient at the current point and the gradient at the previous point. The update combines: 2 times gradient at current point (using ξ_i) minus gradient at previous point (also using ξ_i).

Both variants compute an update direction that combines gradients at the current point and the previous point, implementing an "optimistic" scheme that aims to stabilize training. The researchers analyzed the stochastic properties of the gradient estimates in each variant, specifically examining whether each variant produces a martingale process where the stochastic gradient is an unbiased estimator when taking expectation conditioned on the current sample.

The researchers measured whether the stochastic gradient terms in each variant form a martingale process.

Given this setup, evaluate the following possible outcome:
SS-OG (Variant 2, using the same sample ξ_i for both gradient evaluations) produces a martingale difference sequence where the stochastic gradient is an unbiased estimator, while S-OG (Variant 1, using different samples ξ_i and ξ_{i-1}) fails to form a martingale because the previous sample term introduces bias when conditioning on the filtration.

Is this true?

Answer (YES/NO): YES